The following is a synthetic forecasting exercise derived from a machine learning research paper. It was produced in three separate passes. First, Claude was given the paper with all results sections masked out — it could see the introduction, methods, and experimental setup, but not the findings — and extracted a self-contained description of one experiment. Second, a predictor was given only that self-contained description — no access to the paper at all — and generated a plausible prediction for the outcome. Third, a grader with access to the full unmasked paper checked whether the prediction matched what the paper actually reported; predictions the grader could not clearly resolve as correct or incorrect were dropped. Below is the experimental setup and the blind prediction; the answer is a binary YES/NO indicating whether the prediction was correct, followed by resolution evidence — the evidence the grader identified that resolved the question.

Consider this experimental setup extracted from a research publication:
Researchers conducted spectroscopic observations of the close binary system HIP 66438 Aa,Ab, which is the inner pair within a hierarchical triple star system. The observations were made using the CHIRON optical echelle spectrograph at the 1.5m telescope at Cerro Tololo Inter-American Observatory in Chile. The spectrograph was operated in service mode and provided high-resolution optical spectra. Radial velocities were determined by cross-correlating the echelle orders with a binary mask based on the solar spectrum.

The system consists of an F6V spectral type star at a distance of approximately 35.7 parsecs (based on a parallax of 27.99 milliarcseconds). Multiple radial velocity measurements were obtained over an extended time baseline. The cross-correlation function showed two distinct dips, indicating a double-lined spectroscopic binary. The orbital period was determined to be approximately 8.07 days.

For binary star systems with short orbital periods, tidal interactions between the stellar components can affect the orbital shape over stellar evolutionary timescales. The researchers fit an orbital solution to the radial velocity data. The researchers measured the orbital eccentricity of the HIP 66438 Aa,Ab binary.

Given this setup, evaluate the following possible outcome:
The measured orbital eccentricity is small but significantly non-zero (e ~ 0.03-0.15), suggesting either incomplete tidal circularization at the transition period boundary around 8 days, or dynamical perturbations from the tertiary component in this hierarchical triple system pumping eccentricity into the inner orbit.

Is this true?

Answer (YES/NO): NO